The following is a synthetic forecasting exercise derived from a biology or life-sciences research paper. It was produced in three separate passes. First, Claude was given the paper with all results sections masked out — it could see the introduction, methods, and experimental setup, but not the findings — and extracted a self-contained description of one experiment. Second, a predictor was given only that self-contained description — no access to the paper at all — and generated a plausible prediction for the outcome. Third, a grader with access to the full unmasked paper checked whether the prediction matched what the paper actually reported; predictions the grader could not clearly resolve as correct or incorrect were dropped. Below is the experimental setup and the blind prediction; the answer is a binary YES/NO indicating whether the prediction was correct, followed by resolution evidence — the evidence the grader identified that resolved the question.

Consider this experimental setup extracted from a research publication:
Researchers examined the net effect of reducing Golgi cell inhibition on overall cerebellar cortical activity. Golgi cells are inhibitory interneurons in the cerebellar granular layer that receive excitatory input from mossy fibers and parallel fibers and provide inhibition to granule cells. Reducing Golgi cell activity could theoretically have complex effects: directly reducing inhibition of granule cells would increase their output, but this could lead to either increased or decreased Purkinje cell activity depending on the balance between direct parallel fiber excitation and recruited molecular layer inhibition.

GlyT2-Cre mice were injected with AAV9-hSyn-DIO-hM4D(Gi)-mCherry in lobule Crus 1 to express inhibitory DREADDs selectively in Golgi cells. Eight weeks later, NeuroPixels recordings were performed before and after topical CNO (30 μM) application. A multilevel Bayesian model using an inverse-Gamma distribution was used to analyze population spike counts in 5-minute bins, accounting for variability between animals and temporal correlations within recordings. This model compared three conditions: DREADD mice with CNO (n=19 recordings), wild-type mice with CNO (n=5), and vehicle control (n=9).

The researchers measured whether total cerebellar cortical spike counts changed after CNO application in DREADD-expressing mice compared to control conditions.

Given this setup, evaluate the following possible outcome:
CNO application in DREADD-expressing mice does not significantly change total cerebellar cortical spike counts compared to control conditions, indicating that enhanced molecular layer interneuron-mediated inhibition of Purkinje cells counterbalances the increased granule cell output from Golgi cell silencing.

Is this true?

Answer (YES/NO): NO